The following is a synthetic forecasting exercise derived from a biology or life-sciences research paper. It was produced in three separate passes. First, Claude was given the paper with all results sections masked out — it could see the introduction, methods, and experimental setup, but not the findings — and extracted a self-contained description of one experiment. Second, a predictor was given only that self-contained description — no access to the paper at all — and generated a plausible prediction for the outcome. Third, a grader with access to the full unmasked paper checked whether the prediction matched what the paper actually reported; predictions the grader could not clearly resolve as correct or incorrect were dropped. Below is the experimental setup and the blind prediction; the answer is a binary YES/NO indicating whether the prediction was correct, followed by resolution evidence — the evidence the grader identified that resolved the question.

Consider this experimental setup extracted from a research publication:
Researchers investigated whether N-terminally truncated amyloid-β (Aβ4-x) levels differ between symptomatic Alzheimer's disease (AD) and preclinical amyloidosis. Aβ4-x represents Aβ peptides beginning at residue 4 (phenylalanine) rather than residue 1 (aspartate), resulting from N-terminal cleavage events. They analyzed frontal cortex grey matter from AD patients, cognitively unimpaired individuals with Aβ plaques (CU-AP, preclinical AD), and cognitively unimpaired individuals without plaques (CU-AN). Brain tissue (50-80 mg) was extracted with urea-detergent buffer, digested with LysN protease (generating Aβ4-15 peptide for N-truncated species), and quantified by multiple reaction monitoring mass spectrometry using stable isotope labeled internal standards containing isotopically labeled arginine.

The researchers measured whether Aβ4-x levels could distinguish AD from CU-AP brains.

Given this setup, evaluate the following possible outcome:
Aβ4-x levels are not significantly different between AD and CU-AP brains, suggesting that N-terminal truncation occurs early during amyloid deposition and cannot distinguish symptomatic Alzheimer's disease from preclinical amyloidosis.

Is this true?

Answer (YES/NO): NO